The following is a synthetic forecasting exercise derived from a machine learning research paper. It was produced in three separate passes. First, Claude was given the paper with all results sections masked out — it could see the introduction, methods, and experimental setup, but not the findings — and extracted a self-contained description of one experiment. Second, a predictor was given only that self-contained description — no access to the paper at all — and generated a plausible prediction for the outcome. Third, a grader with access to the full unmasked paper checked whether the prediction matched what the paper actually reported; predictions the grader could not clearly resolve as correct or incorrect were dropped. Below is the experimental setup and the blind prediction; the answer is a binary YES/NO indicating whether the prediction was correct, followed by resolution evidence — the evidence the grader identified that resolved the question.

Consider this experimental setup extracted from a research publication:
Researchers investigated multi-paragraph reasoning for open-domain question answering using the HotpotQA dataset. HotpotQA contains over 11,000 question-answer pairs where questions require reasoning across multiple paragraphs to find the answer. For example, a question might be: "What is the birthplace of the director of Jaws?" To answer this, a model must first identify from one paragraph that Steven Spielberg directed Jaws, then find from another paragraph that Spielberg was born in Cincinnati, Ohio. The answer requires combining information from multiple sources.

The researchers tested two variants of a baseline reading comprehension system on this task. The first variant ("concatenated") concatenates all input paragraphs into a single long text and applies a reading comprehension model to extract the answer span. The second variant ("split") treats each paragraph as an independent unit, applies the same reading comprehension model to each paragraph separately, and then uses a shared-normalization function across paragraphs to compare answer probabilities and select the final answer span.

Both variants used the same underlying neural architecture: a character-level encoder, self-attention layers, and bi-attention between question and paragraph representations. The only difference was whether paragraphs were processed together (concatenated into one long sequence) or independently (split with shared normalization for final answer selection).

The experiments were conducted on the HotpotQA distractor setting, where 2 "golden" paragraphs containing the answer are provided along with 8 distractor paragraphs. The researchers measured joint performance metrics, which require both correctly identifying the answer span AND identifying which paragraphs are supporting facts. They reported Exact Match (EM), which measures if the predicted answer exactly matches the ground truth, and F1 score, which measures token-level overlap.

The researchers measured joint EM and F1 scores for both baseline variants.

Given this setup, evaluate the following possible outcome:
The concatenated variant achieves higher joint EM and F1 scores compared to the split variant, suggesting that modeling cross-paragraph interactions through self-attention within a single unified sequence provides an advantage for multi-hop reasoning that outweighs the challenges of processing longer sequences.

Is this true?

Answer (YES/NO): YES